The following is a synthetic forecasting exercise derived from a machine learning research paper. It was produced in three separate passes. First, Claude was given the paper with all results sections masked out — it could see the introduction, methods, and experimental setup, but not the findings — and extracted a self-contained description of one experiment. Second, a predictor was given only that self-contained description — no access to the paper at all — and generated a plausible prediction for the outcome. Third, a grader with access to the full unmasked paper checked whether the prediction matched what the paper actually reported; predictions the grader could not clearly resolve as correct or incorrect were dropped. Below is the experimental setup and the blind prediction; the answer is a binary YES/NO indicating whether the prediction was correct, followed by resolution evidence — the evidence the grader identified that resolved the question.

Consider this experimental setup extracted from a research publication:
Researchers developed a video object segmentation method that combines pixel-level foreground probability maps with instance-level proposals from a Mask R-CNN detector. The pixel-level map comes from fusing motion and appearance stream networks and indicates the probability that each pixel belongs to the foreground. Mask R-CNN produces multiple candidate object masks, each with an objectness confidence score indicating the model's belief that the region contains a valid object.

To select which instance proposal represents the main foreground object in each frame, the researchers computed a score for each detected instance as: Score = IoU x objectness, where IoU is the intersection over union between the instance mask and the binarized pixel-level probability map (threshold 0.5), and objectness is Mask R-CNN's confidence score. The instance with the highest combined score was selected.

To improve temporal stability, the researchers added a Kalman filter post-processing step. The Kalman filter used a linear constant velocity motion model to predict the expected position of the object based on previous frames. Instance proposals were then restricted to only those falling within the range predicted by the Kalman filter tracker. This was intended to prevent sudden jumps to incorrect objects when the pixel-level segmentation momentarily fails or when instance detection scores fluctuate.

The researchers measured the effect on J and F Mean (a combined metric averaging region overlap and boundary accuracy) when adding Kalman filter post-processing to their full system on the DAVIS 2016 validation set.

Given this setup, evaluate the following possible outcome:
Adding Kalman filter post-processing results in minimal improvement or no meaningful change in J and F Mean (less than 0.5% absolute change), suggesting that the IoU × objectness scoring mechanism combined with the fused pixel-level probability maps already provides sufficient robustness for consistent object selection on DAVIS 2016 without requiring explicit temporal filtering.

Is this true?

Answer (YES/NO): YES